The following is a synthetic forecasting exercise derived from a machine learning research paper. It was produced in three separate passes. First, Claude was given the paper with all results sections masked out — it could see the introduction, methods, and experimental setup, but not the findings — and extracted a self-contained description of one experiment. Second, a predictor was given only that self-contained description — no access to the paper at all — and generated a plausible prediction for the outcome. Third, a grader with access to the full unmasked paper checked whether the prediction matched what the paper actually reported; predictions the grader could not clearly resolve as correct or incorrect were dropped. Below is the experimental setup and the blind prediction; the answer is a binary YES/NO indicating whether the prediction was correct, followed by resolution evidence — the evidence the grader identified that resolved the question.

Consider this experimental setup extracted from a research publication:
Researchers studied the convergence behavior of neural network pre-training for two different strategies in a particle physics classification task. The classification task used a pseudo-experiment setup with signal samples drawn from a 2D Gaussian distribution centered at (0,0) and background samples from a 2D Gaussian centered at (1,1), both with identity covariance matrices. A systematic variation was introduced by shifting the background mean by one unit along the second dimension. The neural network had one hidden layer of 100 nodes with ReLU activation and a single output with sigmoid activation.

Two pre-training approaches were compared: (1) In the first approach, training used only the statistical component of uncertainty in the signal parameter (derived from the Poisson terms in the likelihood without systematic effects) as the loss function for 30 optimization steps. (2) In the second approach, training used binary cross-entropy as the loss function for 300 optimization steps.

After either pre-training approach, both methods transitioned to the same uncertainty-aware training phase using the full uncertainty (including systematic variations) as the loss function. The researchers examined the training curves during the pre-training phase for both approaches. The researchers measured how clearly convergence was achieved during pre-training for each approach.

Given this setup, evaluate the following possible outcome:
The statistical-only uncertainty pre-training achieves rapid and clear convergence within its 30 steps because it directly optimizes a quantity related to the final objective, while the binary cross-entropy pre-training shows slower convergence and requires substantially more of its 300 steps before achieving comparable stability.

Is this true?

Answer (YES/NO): NO